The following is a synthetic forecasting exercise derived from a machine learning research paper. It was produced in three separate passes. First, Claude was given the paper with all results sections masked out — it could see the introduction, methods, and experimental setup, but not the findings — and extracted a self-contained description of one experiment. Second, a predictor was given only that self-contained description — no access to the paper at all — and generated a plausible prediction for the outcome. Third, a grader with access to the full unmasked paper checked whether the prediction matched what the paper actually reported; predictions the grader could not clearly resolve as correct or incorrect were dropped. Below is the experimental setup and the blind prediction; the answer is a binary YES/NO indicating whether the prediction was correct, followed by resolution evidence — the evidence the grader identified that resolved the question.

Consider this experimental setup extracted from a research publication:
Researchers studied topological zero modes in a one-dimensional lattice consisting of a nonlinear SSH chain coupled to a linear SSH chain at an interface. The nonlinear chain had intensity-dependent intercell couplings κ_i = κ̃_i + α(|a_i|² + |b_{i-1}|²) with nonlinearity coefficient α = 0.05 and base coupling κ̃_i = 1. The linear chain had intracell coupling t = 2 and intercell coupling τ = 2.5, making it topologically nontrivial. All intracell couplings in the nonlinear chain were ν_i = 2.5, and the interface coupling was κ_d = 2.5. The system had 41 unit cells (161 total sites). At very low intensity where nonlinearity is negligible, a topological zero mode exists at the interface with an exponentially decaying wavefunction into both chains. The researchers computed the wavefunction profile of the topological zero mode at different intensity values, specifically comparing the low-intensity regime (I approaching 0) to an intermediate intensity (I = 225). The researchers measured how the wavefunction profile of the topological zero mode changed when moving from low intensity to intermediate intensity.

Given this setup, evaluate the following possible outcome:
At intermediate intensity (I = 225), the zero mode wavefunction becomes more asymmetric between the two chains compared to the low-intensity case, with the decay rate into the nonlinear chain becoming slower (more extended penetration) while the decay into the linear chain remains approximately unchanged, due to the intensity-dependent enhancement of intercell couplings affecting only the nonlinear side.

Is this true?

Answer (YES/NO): NO